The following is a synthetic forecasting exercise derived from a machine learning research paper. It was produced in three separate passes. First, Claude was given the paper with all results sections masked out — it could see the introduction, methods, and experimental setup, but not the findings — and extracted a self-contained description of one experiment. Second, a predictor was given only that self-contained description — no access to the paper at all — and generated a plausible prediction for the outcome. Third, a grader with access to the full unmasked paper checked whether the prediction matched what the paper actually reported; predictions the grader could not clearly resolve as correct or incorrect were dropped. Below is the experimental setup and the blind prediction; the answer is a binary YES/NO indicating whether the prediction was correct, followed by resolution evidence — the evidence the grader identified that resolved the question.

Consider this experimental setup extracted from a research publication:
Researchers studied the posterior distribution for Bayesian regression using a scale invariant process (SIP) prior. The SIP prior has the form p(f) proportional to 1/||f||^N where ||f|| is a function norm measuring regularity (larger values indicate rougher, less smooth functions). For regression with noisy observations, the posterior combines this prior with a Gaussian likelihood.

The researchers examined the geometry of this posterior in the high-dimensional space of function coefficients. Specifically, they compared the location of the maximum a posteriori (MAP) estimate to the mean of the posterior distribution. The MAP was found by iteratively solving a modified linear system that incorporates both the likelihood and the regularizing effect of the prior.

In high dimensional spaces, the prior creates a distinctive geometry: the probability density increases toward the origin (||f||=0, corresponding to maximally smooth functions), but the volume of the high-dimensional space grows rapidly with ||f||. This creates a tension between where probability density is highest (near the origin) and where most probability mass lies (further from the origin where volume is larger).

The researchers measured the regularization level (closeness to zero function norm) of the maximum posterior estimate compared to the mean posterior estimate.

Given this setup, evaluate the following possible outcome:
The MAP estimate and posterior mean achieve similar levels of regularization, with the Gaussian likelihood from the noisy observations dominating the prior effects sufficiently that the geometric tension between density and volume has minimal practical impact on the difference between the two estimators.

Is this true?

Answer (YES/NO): NO